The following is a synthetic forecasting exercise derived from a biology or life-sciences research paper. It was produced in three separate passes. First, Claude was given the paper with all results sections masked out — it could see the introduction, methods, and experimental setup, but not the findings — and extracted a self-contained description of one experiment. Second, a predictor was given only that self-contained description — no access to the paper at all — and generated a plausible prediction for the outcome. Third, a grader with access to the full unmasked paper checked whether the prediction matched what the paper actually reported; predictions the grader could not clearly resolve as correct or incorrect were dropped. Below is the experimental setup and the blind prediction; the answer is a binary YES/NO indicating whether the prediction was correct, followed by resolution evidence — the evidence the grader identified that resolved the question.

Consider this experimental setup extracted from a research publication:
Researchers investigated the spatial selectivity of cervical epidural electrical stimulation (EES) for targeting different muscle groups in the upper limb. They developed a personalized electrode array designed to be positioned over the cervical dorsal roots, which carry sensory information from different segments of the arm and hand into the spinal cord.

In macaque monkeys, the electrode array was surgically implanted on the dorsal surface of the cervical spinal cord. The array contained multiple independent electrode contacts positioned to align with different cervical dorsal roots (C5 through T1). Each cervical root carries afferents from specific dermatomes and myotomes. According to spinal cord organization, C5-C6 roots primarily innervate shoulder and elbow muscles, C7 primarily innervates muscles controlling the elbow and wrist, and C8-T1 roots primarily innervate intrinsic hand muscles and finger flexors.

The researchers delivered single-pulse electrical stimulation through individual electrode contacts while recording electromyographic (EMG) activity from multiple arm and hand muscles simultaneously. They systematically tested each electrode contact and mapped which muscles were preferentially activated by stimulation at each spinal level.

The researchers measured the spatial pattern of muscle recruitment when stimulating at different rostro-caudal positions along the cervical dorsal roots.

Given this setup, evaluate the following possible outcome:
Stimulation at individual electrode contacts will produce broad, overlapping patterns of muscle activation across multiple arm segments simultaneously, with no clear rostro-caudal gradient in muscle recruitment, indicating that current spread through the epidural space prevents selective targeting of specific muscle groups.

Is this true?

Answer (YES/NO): NO